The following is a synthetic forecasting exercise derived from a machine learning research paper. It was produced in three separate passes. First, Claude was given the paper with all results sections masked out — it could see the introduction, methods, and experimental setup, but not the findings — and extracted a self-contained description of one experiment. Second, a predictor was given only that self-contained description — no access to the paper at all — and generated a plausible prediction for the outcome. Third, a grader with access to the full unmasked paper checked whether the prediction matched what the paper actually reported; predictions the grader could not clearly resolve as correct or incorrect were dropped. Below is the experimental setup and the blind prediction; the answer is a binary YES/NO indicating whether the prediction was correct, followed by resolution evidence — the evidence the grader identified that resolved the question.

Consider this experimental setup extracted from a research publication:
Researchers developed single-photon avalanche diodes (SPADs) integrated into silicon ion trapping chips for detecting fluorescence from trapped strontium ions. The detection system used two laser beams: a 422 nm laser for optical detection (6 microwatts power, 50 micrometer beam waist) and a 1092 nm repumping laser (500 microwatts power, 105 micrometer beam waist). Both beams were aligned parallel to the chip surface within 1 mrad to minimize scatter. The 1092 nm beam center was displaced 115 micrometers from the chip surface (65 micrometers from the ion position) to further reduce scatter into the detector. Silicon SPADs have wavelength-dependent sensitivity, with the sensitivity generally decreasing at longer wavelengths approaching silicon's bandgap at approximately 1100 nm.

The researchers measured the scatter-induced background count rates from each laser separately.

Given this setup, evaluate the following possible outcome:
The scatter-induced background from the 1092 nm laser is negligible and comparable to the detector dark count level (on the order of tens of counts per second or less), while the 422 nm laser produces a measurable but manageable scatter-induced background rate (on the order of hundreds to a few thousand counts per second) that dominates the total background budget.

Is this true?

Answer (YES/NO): NO